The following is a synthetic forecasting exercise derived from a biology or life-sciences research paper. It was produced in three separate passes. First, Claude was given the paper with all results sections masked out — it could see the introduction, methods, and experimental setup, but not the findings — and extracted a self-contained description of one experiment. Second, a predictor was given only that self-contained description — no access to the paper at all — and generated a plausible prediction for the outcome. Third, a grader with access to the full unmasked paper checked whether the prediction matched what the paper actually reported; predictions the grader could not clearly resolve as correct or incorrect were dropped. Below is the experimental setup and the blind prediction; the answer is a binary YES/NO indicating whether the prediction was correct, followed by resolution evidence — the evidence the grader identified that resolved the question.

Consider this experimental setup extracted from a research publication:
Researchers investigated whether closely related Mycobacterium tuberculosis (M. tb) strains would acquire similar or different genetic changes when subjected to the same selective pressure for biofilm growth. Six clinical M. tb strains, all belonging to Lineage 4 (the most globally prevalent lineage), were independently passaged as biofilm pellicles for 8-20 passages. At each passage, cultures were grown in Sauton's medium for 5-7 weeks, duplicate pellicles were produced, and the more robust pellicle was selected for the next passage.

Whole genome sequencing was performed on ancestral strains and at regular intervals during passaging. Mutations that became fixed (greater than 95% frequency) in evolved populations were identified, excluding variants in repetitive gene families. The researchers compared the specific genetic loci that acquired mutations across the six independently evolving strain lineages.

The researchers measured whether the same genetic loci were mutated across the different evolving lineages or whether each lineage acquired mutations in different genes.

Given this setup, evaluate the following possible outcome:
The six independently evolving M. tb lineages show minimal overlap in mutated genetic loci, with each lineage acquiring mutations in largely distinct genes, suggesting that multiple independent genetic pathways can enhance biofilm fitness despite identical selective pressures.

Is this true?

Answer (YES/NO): NO